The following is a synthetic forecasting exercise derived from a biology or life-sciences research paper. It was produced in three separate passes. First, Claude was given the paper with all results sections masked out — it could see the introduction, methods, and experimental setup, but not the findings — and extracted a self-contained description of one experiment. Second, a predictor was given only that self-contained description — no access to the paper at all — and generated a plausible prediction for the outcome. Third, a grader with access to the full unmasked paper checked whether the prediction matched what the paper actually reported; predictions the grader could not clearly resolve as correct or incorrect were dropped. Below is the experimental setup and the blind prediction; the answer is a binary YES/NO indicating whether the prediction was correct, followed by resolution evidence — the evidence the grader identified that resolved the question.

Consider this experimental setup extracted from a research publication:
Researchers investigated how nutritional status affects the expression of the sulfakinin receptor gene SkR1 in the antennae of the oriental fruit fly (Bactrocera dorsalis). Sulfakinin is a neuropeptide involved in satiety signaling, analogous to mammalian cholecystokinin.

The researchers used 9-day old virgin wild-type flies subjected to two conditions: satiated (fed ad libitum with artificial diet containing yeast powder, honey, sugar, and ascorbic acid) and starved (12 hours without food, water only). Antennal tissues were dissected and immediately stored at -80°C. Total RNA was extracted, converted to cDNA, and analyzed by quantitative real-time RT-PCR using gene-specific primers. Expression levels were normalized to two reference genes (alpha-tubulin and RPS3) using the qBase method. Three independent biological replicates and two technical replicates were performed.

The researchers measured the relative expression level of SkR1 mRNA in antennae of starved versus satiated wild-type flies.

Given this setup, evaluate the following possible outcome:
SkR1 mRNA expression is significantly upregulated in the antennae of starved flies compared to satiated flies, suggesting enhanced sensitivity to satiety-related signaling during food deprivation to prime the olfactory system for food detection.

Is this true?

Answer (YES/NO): YES